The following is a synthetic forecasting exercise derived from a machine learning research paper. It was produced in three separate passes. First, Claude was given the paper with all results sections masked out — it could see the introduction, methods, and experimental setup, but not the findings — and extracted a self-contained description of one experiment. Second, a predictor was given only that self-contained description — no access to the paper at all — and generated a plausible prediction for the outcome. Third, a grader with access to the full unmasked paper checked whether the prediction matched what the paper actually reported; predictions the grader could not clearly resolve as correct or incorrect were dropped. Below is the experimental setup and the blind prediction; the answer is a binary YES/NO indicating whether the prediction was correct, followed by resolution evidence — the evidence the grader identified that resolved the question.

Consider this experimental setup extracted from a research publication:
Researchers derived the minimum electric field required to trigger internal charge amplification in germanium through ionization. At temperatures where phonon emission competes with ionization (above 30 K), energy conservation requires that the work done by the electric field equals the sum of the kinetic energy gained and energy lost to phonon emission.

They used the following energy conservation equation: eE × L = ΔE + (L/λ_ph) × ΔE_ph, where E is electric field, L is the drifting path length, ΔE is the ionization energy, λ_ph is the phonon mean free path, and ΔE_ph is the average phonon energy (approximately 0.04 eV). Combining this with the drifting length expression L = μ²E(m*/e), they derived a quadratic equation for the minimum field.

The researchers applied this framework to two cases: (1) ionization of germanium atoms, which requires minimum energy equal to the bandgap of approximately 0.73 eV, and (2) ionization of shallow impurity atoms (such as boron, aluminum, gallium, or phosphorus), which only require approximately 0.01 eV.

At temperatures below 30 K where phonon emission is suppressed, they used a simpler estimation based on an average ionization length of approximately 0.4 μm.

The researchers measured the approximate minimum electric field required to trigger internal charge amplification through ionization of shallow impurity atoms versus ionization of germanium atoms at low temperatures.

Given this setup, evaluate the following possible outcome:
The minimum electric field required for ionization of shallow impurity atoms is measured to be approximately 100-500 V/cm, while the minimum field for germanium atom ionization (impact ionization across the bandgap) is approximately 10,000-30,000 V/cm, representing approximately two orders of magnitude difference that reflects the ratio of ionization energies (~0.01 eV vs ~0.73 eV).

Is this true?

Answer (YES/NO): YES